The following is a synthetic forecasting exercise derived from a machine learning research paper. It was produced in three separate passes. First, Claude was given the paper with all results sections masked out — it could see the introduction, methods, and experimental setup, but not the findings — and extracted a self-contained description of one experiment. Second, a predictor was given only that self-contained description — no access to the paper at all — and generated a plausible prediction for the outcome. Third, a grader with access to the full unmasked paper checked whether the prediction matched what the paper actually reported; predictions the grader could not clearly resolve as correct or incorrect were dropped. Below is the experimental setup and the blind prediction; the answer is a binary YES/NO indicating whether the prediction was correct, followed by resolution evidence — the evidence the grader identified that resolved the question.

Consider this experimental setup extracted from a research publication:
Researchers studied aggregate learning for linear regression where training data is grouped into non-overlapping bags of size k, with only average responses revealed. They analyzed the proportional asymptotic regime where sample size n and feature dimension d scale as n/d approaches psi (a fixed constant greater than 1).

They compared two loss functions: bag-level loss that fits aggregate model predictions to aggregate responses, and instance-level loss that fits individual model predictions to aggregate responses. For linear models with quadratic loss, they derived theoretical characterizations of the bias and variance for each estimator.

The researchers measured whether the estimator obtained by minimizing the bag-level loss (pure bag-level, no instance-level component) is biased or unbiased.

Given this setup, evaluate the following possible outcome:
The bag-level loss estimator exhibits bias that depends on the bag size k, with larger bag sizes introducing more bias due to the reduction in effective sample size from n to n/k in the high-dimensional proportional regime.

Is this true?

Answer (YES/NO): NO